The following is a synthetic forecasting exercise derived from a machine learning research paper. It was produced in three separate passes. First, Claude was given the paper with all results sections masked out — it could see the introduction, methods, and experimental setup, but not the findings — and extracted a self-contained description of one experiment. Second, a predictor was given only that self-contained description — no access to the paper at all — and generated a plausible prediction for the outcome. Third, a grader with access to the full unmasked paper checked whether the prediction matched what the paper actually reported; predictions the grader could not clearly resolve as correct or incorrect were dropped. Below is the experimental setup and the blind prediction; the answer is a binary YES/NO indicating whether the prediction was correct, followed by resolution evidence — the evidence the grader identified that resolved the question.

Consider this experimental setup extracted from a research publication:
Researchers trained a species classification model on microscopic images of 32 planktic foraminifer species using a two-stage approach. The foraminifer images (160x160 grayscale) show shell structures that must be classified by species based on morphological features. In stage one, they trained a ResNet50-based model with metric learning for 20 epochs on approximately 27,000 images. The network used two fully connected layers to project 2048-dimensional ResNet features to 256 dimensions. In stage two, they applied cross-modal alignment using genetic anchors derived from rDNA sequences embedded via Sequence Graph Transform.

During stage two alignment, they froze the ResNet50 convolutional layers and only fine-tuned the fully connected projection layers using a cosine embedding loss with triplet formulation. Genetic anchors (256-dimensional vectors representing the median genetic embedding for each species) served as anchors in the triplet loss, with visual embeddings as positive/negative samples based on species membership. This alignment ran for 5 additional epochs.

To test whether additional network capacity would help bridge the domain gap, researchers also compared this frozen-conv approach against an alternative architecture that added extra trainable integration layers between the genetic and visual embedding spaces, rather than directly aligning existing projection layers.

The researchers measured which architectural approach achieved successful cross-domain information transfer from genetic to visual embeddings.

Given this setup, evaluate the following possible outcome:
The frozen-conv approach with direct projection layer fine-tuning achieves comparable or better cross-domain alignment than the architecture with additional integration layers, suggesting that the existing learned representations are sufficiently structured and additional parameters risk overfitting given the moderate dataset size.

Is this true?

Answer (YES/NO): YES